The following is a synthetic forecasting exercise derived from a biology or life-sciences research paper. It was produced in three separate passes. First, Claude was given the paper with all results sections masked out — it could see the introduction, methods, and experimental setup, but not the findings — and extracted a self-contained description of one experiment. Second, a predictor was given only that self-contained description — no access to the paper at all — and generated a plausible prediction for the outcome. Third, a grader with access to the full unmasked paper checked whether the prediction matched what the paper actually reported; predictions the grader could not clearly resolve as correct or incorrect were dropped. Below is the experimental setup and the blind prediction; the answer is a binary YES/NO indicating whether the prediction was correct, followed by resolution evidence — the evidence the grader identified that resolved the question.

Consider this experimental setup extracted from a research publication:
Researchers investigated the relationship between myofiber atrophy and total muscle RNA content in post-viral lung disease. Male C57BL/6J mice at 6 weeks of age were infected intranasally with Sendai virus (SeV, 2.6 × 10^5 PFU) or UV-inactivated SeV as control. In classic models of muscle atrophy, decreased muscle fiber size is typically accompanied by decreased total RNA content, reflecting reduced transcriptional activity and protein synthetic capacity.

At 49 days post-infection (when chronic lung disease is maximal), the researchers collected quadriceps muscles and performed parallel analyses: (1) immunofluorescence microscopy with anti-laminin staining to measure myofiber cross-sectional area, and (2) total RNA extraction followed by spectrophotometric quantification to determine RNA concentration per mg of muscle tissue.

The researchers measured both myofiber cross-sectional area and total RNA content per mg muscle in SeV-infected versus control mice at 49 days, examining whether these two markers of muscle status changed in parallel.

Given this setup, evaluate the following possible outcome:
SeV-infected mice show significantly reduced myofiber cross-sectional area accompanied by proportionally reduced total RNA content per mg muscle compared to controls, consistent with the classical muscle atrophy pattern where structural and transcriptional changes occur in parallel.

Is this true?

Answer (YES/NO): NO